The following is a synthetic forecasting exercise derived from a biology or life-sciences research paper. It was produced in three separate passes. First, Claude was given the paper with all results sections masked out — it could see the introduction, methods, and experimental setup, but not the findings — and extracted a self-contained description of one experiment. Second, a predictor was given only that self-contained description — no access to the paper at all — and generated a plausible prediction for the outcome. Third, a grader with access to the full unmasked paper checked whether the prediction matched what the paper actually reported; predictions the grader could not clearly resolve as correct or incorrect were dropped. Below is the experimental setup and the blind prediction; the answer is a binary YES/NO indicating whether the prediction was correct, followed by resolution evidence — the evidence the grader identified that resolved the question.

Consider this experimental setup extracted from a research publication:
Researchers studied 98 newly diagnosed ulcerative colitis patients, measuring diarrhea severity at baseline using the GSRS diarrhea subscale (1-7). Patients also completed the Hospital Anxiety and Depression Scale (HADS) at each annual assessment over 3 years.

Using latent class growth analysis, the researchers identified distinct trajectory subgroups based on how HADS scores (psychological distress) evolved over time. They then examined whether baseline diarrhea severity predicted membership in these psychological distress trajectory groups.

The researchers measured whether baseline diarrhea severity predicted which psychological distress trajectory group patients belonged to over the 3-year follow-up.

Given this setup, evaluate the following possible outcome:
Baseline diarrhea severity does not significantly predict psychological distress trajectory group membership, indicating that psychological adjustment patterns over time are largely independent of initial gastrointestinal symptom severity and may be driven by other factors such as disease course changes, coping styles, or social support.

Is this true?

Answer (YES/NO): NO